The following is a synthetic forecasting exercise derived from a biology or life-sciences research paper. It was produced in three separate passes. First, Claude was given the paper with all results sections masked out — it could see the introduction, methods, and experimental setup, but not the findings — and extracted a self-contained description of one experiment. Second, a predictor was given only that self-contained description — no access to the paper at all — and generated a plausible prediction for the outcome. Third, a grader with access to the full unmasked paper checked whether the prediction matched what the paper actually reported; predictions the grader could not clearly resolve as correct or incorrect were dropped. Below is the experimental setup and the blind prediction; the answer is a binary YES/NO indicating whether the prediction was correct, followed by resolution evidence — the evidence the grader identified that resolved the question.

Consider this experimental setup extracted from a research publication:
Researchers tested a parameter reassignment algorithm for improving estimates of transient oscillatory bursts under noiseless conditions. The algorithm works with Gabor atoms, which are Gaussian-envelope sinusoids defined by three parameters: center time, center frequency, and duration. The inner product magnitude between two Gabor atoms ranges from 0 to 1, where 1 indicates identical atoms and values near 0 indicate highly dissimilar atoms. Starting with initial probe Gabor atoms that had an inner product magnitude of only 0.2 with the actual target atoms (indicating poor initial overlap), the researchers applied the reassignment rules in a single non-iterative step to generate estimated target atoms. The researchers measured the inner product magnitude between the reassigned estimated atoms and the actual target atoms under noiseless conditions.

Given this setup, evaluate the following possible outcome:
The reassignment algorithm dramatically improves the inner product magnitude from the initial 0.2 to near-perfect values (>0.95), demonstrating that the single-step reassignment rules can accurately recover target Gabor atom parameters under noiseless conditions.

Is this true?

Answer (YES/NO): YES